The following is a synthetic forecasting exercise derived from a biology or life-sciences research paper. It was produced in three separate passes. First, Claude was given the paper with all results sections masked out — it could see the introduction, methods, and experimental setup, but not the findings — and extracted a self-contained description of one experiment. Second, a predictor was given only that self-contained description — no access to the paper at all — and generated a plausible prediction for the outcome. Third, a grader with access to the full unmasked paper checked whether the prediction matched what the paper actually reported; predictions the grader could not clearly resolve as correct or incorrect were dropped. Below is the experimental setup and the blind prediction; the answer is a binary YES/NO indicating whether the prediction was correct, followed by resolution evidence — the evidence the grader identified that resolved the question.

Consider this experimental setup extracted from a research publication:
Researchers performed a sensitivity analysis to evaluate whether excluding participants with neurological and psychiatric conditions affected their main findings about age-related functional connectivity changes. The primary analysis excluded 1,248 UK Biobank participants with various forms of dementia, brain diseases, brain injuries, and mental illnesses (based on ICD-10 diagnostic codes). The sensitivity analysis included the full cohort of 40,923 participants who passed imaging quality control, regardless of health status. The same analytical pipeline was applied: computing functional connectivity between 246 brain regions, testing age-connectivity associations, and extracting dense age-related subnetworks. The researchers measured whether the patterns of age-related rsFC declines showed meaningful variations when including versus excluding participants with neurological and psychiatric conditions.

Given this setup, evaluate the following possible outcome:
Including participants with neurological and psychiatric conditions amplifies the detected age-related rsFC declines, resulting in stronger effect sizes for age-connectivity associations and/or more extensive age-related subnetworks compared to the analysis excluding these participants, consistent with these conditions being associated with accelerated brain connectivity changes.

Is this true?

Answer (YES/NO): NO